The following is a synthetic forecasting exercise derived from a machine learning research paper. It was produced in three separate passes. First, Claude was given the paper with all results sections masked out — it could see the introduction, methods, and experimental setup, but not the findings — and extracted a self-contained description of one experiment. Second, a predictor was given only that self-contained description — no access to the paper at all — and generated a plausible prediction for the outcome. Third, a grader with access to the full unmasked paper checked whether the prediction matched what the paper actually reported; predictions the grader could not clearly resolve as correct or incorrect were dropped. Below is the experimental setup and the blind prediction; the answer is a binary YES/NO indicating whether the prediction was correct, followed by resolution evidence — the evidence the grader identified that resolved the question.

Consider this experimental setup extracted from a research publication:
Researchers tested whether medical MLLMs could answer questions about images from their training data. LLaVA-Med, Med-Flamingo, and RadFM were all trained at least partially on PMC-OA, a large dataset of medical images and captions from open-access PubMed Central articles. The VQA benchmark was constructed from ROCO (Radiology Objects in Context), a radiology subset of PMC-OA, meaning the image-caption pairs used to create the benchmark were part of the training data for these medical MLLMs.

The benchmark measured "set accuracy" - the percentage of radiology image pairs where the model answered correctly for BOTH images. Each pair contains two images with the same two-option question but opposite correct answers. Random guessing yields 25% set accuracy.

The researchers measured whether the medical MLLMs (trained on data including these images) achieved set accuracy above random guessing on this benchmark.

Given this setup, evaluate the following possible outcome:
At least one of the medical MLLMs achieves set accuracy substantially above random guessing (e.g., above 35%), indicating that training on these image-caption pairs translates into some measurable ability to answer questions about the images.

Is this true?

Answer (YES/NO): NO